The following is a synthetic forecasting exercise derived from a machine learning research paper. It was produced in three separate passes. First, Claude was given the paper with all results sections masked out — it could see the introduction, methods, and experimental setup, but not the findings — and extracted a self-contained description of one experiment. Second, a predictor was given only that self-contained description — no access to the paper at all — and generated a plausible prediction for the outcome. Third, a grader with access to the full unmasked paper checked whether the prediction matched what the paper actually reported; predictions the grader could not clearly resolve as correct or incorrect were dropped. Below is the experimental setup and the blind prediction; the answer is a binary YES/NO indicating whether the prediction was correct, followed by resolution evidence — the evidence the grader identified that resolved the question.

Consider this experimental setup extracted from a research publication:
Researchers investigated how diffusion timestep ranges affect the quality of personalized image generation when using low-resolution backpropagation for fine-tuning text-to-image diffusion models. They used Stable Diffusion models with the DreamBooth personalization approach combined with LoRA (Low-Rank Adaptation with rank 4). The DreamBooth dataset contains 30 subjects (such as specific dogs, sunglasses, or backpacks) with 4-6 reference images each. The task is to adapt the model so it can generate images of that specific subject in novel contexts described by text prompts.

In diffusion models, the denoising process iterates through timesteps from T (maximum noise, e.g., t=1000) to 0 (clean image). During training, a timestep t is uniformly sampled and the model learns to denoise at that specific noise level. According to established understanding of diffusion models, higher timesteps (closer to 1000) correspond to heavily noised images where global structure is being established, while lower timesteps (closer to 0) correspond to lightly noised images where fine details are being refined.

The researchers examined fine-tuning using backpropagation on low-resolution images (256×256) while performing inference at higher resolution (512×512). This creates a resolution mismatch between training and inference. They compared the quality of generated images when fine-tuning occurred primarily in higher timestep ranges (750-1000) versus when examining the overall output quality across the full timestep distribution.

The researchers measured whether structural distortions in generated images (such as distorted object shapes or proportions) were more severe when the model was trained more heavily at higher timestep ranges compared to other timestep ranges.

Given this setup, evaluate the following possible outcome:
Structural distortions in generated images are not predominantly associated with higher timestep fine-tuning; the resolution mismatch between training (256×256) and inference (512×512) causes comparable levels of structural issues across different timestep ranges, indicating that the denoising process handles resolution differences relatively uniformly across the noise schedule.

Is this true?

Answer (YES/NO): NO